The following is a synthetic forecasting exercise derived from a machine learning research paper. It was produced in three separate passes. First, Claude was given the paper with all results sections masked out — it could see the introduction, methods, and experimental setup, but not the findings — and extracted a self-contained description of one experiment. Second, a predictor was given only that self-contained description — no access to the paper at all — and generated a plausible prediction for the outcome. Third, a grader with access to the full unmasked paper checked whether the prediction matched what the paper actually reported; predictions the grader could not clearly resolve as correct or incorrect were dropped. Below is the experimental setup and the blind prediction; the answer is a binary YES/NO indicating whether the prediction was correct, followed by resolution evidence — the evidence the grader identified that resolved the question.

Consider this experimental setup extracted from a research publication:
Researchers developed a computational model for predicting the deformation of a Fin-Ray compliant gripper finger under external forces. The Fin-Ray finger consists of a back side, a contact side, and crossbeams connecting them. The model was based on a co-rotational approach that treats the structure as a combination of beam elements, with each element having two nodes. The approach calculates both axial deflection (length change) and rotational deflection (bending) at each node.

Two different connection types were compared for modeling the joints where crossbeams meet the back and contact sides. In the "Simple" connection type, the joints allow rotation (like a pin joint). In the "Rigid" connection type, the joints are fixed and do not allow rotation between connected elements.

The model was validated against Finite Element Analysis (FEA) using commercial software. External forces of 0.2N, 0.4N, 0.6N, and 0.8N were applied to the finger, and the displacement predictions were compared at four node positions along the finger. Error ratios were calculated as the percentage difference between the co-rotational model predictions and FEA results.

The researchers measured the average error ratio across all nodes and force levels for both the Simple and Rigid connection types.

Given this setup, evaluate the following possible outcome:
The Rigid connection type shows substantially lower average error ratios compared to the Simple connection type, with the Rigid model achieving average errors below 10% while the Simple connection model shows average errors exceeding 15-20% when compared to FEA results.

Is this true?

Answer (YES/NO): NO